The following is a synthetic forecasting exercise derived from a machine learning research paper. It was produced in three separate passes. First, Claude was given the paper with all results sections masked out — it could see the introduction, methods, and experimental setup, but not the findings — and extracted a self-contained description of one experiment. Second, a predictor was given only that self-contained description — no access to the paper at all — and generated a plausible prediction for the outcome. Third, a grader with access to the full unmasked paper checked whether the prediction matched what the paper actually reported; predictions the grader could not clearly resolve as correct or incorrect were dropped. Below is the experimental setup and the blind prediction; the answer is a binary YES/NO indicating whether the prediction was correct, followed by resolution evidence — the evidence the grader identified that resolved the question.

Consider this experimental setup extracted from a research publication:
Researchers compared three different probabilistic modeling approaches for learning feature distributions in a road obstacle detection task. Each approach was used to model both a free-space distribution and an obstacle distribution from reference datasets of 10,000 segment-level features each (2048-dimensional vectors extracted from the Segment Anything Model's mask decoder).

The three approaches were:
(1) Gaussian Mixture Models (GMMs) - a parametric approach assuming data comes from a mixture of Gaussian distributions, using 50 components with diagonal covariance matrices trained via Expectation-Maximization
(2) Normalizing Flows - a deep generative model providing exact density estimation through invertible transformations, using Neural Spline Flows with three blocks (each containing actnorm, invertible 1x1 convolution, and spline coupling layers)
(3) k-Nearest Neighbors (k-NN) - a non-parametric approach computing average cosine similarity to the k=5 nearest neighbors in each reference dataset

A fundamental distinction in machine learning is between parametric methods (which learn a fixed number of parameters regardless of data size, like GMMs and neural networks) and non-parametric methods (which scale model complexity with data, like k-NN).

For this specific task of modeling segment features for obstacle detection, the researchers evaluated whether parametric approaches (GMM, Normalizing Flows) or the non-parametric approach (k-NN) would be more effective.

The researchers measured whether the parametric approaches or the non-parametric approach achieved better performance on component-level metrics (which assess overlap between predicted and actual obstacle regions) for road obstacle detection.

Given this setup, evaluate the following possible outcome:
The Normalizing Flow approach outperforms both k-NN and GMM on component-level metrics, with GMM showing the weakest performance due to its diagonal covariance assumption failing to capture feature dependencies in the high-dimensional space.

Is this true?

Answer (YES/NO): NO